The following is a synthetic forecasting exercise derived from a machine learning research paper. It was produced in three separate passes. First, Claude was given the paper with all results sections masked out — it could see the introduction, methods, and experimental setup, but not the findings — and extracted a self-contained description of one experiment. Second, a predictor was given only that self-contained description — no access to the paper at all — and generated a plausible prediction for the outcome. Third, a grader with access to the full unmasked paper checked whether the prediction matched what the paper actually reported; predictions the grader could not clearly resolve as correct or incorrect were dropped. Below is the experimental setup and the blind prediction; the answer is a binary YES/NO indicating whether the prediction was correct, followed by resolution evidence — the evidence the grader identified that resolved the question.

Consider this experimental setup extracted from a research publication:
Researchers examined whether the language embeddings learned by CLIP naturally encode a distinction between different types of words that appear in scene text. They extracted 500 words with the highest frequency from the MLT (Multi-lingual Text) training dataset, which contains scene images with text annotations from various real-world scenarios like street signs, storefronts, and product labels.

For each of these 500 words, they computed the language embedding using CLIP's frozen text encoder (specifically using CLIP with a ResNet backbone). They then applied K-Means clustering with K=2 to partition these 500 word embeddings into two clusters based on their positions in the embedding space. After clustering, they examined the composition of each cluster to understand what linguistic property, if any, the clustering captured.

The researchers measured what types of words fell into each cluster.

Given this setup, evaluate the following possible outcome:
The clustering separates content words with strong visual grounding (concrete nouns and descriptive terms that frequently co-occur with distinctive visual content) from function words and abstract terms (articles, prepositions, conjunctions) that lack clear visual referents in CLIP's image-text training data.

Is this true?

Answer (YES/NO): YES